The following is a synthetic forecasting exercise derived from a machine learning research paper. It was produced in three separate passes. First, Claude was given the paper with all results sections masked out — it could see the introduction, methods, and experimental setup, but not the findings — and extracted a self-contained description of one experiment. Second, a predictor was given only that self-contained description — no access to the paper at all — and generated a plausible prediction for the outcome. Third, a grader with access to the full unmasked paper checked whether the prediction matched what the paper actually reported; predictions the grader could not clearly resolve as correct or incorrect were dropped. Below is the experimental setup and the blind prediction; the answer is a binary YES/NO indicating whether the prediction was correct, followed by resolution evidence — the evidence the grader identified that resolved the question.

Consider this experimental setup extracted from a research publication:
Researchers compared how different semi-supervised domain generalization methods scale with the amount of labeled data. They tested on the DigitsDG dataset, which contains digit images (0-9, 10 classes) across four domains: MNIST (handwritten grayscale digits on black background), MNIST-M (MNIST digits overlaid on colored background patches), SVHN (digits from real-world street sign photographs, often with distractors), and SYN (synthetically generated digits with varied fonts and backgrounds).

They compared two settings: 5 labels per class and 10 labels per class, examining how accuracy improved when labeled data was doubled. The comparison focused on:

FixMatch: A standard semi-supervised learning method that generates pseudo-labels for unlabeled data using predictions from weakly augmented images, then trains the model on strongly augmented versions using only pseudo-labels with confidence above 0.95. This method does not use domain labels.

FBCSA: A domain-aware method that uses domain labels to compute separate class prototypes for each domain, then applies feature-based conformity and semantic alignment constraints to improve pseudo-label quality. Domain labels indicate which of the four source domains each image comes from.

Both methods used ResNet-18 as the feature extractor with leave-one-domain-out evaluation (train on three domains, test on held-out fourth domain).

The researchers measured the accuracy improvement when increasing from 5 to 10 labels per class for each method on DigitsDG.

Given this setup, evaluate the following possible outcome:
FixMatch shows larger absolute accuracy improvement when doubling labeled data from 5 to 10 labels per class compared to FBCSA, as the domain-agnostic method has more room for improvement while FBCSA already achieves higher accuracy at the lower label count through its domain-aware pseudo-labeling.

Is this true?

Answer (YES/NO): YES